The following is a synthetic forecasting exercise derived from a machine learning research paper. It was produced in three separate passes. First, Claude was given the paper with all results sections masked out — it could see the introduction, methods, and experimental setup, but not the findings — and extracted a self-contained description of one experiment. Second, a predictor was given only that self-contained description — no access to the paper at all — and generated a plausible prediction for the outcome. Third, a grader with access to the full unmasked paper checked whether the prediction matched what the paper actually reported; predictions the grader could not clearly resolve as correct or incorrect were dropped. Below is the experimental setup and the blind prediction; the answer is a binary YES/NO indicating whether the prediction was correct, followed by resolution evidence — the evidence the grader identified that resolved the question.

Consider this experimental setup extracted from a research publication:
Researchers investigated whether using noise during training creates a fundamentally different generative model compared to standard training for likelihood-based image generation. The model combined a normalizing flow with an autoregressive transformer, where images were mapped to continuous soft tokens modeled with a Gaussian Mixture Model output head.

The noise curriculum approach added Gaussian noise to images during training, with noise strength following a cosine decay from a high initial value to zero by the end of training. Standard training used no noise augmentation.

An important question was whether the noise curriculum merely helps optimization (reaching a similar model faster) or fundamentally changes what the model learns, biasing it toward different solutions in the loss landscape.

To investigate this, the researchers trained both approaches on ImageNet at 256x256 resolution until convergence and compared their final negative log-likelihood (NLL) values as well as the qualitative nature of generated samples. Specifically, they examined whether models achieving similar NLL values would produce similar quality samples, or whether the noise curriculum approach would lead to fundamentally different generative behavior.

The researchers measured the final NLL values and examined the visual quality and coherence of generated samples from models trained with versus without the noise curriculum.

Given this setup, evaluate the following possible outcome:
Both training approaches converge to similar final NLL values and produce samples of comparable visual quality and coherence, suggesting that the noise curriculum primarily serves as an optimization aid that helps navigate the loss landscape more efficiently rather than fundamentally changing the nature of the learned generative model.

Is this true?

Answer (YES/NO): NO